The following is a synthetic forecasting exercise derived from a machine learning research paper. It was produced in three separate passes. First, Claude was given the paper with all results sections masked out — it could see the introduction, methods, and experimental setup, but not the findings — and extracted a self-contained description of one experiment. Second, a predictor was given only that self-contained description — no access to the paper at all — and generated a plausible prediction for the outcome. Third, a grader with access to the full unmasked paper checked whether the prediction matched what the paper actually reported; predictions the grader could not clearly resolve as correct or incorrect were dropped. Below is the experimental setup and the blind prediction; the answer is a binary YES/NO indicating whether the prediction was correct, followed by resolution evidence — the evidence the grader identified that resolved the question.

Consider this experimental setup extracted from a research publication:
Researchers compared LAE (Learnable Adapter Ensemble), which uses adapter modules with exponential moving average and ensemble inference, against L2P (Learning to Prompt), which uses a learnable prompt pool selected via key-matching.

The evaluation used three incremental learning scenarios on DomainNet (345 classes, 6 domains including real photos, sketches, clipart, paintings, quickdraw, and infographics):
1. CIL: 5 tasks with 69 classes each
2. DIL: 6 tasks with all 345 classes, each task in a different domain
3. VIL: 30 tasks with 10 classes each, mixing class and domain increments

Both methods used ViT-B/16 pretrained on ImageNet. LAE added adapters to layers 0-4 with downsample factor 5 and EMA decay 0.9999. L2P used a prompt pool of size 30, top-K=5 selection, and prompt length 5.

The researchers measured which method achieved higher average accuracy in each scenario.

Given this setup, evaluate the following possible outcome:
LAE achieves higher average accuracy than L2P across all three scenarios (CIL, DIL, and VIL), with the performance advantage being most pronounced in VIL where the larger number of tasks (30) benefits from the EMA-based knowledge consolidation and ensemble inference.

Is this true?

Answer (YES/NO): NO